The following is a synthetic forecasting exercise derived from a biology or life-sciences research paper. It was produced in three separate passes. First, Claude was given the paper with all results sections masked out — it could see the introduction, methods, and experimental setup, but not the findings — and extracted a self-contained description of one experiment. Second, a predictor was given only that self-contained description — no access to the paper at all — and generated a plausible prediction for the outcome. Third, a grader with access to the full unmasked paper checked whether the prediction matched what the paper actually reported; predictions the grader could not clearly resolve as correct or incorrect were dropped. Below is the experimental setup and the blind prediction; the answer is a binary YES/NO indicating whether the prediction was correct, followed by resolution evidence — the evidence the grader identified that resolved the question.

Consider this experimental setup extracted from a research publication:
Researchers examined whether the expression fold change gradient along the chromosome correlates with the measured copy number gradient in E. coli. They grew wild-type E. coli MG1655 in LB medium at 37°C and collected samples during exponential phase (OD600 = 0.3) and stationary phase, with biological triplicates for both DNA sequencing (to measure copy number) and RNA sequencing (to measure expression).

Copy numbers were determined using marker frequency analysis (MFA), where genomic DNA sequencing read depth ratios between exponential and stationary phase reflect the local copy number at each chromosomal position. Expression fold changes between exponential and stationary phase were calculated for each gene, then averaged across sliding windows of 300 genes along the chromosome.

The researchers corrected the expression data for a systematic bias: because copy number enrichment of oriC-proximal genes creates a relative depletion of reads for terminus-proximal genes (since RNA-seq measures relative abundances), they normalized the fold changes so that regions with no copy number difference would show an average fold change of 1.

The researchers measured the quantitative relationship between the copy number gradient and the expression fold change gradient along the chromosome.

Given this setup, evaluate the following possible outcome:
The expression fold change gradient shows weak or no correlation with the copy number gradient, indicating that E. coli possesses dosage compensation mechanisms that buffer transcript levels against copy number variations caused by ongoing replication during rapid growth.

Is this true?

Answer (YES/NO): NO